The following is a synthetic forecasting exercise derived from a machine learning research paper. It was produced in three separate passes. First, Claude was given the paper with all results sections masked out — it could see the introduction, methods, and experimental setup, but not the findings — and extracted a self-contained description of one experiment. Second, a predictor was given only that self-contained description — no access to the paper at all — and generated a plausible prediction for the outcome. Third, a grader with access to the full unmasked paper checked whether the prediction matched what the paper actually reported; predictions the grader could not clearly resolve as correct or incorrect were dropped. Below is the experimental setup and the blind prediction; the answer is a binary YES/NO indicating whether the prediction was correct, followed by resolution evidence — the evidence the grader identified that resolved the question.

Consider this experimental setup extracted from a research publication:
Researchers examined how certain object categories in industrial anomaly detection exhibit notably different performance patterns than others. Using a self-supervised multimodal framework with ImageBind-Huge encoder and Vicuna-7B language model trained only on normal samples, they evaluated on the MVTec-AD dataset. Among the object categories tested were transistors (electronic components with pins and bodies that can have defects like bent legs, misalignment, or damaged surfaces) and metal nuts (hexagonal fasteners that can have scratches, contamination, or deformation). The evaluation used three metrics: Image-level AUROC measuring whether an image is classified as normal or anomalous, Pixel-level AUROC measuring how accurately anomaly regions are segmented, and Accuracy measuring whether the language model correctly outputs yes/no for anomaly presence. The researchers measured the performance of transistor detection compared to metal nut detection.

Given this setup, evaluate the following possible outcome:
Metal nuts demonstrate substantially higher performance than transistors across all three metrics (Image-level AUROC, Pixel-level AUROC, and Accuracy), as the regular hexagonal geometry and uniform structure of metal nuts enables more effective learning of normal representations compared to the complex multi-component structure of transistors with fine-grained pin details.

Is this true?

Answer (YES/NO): YES